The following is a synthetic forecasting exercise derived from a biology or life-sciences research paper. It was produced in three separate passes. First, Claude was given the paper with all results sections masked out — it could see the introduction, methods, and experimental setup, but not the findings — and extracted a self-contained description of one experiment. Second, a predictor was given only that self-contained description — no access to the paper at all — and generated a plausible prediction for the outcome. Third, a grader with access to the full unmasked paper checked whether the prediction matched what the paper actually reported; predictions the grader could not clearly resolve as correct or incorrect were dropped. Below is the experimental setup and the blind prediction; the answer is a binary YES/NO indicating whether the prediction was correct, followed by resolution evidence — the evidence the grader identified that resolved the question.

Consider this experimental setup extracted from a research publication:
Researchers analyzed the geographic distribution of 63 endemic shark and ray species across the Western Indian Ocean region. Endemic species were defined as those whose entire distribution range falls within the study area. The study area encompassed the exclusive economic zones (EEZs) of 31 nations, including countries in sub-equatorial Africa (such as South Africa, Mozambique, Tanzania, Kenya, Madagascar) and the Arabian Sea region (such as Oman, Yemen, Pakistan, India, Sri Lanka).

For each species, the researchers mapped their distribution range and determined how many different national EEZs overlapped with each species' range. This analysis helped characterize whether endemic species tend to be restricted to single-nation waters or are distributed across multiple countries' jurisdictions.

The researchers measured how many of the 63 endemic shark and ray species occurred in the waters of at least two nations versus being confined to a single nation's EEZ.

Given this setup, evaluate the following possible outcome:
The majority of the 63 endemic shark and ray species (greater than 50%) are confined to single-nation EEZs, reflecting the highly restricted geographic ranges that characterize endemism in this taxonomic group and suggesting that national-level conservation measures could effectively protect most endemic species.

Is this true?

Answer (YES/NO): NO